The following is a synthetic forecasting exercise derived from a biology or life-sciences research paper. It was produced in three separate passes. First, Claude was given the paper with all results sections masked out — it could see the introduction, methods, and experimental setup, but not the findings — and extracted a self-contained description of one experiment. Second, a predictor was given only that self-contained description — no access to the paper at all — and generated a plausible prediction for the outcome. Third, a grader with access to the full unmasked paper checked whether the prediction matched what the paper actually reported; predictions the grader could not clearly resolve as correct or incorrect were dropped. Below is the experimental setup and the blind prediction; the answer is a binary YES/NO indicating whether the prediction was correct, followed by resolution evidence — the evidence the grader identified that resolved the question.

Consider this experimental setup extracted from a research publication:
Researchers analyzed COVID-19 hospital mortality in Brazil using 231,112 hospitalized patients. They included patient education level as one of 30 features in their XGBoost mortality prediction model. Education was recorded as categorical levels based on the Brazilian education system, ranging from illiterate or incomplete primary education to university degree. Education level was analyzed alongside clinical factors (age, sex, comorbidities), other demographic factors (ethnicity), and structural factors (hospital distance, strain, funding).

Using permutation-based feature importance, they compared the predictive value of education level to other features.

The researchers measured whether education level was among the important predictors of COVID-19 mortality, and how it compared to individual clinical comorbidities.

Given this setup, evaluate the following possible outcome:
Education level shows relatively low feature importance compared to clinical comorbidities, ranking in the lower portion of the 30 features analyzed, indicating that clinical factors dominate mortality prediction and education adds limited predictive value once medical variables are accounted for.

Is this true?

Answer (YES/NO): NO